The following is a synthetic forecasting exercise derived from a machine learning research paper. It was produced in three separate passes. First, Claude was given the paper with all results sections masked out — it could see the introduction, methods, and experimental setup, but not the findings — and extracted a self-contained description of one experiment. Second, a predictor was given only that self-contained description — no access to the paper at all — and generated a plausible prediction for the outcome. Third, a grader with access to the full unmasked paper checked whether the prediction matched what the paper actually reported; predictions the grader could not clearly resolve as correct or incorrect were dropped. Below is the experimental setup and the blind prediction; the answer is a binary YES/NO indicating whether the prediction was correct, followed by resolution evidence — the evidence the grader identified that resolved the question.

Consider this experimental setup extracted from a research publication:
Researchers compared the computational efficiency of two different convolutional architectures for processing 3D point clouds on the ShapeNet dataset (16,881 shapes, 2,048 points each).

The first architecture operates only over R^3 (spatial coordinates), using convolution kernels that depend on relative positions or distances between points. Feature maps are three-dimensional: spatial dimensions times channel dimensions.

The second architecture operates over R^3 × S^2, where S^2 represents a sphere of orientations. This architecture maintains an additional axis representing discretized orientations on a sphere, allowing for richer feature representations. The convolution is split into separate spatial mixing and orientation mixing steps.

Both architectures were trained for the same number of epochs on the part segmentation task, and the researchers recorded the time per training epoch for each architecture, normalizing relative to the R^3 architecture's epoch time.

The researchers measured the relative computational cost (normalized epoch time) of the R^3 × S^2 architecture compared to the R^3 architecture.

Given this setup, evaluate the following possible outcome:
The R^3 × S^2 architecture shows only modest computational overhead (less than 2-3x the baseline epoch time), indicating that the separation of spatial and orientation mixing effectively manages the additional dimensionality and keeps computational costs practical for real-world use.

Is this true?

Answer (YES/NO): NO